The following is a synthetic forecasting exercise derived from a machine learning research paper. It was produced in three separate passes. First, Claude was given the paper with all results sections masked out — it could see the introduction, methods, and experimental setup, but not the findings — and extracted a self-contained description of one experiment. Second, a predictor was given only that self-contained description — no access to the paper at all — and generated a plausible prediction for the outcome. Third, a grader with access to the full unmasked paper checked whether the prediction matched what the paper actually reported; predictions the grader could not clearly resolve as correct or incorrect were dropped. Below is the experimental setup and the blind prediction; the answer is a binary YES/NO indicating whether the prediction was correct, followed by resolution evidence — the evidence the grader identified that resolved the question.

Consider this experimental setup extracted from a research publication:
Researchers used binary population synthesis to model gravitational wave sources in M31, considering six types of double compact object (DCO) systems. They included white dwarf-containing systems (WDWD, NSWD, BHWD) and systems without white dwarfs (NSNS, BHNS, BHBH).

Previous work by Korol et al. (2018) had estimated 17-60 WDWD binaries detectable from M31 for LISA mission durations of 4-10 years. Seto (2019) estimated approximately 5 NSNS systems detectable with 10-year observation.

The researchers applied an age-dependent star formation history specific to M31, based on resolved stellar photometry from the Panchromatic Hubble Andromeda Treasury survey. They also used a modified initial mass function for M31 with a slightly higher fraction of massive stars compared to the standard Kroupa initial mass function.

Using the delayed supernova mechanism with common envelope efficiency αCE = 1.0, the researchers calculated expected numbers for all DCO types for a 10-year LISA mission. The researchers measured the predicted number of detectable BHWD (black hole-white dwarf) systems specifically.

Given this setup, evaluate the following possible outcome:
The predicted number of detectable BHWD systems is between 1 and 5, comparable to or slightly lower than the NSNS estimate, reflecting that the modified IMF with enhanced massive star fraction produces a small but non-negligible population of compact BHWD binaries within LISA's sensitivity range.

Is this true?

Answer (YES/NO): NO